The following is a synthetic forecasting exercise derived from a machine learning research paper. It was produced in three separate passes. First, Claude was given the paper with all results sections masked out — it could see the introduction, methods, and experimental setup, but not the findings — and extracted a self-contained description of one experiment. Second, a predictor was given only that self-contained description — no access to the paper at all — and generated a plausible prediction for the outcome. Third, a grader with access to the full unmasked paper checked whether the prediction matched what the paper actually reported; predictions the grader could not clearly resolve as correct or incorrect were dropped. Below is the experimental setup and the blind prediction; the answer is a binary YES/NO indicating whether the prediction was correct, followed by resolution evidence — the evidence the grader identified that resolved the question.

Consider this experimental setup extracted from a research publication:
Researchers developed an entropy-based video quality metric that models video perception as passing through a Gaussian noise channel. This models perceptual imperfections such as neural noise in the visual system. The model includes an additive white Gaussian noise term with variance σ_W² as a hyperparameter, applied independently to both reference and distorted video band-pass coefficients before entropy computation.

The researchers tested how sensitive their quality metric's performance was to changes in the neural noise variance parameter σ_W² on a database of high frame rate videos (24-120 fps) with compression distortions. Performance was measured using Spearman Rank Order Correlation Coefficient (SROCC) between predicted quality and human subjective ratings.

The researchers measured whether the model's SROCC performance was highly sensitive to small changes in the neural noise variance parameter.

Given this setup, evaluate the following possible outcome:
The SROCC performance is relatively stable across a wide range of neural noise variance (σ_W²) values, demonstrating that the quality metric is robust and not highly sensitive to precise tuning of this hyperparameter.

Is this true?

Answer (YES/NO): NO